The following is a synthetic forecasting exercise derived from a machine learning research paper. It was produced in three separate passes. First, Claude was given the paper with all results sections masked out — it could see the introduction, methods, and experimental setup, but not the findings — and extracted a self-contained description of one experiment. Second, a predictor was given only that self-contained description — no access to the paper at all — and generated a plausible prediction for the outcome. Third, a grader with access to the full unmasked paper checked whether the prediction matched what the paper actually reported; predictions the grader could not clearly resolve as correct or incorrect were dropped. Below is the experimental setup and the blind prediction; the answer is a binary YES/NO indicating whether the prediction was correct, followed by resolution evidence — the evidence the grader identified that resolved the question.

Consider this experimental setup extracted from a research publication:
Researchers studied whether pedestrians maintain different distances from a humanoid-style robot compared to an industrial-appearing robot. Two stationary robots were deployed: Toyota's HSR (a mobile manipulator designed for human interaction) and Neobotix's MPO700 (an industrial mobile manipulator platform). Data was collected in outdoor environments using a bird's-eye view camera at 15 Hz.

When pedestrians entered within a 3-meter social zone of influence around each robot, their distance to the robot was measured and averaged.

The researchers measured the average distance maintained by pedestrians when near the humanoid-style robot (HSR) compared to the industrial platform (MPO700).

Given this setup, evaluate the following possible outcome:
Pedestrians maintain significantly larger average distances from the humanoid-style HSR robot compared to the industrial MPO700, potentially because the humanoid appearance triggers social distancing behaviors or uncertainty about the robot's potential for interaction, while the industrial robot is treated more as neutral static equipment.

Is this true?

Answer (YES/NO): NO